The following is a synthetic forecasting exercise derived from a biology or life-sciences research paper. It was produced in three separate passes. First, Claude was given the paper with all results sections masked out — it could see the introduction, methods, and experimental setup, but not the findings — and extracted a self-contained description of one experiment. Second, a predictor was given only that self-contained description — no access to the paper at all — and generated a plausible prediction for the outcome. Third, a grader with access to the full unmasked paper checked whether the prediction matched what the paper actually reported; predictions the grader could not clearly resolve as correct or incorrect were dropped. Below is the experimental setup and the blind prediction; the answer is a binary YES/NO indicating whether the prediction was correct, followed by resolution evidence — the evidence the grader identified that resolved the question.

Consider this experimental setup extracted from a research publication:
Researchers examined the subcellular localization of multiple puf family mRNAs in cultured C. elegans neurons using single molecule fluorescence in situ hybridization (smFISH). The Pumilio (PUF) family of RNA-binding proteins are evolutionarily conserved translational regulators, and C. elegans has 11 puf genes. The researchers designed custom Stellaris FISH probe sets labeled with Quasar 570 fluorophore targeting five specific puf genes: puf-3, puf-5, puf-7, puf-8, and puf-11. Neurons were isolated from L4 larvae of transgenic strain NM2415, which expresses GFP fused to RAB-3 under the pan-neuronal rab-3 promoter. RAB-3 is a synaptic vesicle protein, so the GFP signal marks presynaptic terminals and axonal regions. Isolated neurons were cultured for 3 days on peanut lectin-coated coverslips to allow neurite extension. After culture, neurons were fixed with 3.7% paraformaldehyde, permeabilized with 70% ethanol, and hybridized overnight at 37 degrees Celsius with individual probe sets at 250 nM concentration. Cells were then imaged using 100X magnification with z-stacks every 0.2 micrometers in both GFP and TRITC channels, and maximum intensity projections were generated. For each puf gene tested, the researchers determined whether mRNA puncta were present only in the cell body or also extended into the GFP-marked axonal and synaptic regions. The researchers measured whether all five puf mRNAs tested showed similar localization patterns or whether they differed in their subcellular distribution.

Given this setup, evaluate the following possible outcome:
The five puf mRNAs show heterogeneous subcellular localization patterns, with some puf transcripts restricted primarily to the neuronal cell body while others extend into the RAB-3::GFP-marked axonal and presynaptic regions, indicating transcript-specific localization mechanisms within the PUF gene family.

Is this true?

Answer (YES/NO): NO